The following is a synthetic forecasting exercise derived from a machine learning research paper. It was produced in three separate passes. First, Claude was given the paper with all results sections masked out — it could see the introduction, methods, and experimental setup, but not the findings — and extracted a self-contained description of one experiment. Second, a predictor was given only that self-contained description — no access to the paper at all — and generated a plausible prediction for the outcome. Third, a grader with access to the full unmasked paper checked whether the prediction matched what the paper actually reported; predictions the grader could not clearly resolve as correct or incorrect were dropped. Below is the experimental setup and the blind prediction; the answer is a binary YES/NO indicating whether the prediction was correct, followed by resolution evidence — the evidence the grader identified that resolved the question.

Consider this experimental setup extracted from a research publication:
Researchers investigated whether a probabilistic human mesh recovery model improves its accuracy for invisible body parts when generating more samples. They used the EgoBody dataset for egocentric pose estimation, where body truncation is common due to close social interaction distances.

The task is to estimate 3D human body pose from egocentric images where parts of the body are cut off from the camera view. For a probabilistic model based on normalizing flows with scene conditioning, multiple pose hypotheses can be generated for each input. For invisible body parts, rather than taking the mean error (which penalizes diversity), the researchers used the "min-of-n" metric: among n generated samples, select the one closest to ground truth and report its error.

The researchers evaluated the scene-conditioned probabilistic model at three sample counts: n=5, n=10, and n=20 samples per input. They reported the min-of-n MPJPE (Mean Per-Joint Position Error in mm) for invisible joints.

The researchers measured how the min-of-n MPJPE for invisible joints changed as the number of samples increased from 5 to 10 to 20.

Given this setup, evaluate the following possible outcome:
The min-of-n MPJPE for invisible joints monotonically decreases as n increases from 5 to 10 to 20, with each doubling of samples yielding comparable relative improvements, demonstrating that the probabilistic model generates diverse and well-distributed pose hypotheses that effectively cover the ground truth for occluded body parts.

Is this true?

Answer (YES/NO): YES